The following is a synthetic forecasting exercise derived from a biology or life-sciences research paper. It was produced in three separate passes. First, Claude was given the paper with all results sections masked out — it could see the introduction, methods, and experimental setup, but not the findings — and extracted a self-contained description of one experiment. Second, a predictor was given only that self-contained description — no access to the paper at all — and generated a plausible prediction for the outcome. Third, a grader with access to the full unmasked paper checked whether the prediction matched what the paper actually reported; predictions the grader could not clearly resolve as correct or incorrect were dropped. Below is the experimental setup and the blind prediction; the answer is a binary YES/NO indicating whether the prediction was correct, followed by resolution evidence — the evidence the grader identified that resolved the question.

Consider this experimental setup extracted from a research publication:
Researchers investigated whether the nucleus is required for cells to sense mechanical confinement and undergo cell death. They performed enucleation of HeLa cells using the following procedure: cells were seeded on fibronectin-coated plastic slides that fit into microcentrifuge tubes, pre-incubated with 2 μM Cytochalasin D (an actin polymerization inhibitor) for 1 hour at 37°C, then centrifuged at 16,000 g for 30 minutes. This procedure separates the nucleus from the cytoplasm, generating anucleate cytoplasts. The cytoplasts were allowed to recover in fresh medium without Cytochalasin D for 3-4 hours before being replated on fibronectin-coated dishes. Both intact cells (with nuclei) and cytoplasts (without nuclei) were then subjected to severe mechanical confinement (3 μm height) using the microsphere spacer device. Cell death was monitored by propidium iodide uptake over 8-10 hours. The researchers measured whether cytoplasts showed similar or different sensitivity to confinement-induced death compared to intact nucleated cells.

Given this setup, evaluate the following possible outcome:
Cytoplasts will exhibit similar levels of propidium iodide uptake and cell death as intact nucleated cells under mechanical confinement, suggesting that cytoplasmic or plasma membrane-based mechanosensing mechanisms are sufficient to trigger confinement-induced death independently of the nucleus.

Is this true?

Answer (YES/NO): NO